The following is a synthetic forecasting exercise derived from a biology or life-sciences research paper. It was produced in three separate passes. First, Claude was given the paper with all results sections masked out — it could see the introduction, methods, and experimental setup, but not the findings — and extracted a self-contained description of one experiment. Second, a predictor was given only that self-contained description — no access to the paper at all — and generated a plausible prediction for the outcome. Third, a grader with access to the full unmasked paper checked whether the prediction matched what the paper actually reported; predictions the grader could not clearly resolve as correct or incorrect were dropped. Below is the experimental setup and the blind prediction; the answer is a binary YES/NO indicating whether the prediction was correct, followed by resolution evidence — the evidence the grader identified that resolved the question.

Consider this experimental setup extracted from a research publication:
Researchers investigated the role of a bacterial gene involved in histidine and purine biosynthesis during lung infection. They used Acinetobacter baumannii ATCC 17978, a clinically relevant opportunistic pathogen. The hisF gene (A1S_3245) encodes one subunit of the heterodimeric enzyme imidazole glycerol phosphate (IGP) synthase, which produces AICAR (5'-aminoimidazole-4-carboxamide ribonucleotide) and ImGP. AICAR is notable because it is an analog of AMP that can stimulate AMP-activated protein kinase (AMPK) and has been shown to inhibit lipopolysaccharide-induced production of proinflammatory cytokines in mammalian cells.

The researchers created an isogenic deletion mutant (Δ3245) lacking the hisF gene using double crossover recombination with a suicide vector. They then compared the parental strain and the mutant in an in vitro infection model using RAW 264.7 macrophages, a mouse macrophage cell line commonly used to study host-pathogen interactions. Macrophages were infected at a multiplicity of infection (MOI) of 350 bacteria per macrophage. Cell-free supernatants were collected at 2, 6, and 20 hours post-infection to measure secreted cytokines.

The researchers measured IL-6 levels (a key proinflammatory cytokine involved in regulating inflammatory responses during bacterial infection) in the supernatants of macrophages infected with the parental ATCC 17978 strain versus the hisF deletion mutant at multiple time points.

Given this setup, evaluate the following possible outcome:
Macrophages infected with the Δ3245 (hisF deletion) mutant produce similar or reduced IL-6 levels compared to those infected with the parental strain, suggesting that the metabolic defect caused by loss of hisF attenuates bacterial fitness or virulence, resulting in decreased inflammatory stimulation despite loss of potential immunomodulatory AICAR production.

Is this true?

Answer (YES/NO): NO